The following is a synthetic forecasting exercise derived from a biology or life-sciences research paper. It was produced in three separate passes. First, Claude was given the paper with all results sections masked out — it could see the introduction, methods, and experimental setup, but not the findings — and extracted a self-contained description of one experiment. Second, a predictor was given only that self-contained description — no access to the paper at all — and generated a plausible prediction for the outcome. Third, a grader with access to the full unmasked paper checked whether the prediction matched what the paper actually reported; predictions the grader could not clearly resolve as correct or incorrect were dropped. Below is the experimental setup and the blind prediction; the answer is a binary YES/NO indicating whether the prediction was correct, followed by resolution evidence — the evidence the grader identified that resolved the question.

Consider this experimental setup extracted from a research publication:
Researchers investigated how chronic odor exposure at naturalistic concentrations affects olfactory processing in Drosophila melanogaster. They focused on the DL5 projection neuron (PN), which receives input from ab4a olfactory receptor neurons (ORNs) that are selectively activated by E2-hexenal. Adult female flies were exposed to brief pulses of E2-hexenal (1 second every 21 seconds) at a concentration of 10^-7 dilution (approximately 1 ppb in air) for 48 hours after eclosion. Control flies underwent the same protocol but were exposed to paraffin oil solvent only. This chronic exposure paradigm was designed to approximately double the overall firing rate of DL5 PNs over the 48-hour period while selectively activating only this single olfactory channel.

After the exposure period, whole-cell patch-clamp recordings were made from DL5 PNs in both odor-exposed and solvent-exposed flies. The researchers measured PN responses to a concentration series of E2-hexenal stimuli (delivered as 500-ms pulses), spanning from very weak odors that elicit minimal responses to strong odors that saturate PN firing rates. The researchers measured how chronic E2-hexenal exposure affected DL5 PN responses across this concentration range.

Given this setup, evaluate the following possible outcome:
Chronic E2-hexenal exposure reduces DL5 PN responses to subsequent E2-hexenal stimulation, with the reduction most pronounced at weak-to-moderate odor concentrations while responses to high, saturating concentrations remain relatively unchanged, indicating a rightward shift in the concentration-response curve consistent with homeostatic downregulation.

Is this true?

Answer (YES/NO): NO